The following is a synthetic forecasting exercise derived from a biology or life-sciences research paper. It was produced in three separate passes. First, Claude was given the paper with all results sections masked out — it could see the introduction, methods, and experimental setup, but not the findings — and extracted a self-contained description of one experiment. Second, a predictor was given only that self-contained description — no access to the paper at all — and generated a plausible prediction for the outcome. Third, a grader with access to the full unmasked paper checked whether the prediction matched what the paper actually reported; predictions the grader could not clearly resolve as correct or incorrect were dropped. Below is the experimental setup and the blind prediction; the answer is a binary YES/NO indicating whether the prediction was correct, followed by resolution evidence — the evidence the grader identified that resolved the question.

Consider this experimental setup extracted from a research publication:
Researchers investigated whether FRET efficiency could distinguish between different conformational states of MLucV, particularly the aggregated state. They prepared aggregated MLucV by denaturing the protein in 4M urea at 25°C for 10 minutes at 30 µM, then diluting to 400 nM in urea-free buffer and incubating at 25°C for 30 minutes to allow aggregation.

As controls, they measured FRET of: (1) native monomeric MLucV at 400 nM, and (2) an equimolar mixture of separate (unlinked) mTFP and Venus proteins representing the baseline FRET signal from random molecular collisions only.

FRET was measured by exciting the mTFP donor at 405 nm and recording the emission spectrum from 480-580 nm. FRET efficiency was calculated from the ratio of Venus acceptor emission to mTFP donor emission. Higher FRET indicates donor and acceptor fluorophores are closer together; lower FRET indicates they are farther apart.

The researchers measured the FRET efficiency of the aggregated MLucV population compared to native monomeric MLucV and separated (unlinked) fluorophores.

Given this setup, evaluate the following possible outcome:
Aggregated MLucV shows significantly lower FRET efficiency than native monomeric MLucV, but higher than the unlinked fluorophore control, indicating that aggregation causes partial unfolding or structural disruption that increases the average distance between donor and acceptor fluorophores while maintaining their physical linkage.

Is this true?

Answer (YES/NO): NO